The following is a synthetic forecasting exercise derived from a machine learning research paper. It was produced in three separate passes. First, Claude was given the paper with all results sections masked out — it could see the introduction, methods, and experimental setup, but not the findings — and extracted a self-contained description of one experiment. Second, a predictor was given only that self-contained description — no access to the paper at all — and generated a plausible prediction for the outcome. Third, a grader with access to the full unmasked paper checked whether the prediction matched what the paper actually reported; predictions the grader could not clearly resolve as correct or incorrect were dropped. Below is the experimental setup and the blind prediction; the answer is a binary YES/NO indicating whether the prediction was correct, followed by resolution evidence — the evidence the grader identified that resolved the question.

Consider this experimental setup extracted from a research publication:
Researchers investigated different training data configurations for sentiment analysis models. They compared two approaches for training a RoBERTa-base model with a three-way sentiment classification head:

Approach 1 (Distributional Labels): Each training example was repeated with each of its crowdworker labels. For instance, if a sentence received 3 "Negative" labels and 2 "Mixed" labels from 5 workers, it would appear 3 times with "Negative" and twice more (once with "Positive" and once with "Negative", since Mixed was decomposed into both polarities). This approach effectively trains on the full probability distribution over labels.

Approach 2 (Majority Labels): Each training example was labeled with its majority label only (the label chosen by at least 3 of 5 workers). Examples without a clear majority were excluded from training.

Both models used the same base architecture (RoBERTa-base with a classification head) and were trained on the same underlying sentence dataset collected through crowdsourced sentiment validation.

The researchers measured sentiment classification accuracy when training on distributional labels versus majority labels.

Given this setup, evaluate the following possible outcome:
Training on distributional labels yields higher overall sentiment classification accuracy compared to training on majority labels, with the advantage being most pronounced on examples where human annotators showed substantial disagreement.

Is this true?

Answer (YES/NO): NO